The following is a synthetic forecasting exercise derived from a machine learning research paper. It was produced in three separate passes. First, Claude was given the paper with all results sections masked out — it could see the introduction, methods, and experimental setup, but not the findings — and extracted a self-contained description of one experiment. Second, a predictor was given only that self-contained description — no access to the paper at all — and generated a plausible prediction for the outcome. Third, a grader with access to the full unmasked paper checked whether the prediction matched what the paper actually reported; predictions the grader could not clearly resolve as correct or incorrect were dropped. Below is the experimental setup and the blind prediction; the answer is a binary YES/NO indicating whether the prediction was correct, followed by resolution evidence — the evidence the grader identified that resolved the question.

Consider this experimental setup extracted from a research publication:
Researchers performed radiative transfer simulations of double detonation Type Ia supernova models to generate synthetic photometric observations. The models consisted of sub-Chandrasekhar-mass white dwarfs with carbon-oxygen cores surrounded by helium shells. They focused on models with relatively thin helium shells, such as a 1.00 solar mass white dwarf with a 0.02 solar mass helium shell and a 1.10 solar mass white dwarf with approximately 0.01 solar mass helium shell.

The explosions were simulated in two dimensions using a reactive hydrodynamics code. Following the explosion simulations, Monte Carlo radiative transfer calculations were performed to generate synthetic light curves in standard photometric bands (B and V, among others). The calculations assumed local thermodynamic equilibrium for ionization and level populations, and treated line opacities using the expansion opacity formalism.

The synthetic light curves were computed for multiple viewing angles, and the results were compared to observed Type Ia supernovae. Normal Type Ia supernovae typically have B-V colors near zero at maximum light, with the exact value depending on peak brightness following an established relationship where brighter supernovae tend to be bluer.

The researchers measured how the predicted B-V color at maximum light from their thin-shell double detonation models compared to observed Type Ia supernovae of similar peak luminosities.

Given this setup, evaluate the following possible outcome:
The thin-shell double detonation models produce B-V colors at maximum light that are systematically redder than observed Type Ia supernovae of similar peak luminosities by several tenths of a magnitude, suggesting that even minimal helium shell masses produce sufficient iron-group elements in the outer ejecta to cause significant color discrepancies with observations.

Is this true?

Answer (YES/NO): NO